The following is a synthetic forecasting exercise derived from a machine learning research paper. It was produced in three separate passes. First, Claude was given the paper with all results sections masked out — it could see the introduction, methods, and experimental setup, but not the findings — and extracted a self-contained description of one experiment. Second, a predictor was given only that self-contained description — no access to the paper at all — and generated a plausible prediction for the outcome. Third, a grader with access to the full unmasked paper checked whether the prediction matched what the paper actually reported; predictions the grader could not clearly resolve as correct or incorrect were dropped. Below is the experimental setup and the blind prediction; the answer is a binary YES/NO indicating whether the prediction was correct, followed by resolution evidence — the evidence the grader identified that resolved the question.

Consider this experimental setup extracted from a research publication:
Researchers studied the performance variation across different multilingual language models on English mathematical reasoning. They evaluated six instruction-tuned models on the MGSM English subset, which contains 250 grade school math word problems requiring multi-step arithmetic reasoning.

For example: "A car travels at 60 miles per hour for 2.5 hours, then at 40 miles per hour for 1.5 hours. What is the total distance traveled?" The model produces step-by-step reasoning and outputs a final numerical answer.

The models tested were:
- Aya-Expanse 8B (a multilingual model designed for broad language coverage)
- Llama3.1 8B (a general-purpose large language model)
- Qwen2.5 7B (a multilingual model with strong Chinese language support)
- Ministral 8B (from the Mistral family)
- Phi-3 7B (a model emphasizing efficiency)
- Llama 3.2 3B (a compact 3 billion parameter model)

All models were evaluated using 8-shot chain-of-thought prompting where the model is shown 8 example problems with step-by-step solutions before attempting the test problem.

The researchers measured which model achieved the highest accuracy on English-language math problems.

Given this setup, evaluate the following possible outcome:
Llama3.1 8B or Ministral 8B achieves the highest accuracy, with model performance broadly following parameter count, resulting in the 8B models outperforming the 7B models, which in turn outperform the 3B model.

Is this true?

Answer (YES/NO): NO